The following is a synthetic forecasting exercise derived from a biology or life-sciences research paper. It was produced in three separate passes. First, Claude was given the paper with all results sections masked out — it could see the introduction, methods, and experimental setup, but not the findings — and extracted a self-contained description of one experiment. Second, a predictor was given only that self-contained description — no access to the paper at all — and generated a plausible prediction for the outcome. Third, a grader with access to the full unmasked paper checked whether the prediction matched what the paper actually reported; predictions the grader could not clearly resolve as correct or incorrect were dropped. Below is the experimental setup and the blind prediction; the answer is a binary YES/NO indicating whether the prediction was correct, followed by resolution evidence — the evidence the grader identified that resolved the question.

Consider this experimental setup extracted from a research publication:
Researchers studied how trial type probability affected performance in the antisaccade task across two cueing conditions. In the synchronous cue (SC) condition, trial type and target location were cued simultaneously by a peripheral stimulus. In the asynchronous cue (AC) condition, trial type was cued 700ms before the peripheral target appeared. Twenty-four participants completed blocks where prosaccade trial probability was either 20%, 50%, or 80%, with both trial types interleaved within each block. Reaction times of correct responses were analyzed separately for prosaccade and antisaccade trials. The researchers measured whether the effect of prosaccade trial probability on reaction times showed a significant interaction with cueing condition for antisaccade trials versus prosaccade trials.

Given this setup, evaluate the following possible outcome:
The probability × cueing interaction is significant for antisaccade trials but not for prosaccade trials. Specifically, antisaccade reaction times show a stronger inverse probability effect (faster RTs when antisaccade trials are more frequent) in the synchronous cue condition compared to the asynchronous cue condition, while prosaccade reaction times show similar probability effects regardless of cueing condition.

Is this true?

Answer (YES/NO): YES